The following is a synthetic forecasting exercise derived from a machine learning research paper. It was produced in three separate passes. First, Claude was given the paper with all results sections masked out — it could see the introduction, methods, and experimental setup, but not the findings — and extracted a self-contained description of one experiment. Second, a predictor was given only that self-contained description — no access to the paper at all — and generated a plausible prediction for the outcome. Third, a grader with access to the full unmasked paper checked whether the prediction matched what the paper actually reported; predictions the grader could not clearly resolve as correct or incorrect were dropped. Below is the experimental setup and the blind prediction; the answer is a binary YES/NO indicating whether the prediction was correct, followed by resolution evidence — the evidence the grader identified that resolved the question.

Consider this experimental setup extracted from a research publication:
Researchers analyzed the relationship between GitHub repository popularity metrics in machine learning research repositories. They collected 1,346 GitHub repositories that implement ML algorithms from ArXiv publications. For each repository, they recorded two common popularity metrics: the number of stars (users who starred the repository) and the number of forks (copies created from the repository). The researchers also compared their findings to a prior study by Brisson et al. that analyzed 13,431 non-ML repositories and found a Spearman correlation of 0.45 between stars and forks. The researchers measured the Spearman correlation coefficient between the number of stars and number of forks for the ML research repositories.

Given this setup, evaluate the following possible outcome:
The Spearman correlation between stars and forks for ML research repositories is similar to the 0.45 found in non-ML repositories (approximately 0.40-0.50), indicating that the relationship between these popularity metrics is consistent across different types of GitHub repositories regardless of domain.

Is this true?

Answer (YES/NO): NO